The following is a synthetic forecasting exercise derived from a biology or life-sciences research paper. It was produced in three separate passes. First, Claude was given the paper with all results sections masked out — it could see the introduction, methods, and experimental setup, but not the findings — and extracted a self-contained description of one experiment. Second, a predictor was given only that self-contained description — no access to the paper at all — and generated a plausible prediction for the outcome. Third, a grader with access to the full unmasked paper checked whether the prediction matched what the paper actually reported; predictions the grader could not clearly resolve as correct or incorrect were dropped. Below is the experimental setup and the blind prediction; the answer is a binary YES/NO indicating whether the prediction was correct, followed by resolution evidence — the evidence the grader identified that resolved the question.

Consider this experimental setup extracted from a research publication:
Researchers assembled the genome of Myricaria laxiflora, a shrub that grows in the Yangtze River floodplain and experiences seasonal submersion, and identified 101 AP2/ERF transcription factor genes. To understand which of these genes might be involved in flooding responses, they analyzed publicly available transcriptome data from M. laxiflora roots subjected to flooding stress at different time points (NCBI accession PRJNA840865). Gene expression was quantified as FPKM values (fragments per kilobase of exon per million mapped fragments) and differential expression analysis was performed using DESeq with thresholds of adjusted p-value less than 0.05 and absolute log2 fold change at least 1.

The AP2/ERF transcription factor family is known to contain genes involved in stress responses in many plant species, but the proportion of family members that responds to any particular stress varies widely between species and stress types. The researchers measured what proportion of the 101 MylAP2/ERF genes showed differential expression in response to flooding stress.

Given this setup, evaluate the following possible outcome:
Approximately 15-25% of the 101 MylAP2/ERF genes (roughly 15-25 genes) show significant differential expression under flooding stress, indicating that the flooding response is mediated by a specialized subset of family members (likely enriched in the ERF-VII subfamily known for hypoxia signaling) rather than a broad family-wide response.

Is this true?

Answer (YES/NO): NO